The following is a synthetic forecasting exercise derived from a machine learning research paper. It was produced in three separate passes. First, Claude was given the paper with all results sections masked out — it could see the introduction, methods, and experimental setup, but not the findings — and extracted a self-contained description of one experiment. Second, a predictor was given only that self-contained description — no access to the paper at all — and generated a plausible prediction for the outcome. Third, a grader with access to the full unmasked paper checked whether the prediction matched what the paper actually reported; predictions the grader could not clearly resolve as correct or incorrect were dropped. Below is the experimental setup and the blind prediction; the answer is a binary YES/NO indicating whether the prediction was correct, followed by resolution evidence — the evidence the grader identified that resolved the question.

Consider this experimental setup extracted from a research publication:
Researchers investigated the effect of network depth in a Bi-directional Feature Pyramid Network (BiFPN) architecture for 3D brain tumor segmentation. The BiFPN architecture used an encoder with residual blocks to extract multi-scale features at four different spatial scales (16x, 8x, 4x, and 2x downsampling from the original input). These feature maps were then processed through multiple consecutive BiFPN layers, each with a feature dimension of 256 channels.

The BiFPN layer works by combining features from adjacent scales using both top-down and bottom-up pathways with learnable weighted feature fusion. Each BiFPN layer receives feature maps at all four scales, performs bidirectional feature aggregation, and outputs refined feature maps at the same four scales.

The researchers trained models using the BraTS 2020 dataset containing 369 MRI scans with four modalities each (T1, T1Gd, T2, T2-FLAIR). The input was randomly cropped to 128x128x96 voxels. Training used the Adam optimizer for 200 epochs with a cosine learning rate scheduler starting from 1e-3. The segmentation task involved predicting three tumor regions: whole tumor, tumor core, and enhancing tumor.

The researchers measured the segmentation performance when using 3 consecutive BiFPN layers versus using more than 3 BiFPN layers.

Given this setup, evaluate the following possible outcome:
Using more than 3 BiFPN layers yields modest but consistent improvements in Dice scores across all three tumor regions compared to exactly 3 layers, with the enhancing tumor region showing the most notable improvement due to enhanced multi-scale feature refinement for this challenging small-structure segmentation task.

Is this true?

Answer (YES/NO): NO